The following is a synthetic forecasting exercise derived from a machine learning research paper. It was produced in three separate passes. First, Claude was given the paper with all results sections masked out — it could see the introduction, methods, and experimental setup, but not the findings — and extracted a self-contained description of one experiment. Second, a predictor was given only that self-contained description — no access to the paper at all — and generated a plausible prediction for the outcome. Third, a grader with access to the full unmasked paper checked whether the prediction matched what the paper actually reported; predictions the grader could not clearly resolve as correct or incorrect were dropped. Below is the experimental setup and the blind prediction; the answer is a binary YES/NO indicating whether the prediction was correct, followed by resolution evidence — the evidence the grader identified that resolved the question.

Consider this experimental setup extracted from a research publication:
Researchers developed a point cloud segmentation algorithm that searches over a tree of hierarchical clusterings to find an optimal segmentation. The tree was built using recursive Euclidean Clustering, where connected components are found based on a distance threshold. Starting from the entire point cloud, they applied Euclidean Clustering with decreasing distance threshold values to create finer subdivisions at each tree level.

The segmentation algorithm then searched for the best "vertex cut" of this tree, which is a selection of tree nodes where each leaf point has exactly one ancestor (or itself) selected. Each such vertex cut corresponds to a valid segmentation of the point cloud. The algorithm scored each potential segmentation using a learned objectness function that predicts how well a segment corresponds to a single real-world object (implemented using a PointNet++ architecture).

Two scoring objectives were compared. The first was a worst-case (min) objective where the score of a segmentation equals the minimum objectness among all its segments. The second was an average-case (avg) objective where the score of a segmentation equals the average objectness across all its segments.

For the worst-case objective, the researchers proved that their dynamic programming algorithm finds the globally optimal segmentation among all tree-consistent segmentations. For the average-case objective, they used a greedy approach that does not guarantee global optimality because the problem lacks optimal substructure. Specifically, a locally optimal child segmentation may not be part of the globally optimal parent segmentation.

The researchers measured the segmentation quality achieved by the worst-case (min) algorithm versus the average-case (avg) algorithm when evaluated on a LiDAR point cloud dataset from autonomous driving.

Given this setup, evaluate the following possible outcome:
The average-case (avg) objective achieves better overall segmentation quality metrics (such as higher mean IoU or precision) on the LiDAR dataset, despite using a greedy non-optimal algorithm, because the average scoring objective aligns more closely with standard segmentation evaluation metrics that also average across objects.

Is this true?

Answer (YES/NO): YES